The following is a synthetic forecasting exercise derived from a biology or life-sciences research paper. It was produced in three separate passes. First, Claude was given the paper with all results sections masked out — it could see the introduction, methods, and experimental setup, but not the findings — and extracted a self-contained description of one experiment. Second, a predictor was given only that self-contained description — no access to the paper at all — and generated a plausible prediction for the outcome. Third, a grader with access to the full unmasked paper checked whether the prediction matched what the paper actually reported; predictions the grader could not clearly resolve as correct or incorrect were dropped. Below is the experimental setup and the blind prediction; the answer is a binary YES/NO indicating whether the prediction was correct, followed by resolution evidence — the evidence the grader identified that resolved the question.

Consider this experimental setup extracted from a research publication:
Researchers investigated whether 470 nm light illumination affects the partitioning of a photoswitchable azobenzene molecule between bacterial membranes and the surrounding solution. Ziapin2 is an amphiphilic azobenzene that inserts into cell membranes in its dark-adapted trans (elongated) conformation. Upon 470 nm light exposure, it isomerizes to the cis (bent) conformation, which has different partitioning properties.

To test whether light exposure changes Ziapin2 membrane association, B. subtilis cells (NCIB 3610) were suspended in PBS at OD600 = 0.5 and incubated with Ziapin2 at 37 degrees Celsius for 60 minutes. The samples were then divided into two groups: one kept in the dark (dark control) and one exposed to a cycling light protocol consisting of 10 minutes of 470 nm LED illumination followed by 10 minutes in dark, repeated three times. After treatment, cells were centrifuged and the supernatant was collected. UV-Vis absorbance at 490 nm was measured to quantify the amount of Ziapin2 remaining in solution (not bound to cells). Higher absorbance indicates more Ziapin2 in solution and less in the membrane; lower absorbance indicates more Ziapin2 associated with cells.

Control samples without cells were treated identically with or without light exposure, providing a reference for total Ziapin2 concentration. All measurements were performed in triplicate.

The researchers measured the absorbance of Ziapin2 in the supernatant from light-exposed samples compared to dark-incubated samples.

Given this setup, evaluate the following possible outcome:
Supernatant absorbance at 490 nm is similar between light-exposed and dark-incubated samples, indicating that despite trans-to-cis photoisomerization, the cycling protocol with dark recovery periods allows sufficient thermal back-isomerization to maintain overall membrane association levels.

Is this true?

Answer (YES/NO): YES